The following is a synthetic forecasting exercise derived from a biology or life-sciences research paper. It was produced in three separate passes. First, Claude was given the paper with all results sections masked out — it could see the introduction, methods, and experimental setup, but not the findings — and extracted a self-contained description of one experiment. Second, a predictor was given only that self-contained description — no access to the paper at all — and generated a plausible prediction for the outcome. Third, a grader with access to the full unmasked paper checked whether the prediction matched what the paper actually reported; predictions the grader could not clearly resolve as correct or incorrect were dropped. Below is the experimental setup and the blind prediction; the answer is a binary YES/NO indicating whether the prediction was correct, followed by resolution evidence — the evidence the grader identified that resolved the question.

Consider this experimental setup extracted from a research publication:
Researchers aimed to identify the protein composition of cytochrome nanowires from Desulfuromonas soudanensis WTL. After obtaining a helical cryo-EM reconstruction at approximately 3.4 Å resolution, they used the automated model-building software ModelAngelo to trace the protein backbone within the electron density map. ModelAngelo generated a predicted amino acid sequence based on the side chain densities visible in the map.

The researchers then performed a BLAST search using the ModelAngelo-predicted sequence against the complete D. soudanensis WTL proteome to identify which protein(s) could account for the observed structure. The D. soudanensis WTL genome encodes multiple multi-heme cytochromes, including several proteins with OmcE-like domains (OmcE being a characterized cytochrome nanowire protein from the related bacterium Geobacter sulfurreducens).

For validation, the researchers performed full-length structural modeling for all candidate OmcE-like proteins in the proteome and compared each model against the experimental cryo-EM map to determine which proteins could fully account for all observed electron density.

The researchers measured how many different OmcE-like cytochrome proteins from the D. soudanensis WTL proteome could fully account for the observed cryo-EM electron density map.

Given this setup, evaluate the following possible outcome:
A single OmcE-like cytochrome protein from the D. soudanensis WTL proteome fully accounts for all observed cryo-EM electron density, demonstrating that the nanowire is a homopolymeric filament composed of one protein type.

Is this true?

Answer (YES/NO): YES